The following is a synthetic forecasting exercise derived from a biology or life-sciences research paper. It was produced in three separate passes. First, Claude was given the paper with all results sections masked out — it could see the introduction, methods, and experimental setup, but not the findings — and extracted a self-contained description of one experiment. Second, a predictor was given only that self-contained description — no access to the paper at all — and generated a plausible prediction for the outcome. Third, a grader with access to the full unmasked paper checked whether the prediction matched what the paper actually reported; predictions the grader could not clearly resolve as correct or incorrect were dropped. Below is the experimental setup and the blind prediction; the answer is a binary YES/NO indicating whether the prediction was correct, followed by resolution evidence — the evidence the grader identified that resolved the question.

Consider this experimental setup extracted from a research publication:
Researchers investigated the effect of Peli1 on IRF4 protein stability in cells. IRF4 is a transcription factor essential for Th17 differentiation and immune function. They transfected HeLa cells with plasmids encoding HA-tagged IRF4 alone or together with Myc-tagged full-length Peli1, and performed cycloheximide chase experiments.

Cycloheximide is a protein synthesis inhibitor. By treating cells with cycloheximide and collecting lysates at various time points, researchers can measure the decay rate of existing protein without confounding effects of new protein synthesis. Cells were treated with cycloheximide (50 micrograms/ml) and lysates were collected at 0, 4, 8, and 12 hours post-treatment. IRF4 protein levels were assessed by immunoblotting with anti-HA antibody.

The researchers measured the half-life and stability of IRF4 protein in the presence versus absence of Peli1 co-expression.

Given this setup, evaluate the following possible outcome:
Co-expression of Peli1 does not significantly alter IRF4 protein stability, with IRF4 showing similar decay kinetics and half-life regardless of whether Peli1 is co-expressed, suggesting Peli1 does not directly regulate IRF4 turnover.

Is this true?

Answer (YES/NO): NO